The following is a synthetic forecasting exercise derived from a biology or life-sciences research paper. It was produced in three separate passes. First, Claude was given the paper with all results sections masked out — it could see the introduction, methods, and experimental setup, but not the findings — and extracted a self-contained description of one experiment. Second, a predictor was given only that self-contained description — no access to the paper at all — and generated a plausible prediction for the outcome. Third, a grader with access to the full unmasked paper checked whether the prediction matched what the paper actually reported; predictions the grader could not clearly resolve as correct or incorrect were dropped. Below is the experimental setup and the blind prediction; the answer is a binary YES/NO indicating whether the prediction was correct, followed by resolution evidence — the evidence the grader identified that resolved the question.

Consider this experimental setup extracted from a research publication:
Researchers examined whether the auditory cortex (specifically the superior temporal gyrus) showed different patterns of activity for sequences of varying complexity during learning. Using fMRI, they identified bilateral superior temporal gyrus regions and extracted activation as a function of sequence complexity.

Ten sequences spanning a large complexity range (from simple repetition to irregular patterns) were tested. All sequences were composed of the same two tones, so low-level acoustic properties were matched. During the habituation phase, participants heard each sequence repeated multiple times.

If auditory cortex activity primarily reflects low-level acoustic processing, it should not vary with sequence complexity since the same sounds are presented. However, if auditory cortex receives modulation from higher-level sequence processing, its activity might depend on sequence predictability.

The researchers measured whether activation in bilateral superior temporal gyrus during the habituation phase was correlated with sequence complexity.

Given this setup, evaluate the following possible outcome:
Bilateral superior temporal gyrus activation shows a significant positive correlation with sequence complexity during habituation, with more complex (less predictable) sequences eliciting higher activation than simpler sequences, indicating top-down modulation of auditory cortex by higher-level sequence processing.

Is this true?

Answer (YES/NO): YES